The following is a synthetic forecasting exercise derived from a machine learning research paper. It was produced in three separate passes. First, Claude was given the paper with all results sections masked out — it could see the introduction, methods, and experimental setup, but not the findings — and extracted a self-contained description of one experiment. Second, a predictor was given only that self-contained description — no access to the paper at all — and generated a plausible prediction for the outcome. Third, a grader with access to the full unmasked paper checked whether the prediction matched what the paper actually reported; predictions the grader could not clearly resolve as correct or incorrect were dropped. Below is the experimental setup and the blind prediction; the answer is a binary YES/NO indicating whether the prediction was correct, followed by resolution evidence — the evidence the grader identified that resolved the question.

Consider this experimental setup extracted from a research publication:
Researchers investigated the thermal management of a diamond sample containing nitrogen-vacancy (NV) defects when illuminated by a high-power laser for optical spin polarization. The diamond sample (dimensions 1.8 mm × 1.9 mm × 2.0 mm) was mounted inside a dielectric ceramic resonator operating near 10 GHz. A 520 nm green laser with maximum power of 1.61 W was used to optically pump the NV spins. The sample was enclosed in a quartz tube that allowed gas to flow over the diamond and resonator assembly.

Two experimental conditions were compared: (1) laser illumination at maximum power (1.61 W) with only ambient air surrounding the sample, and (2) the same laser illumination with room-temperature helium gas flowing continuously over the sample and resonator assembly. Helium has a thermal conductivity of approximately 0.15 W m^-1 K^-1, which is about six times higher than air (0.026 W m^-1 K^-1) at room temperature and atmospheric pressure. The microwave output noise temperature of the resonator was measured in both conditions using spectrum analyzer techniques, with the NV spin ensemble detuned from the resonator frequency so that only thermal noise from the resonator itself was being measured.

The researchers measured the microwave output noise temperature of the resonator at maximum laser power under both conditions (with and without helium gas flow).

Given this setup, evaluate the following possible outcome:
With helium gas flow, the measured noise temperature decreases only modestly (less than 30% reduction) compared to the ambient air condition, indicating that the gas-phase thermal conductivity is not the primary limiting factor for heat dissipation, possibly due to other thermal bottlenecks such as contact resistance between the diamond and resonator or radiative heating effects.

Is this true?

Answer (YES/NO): NO